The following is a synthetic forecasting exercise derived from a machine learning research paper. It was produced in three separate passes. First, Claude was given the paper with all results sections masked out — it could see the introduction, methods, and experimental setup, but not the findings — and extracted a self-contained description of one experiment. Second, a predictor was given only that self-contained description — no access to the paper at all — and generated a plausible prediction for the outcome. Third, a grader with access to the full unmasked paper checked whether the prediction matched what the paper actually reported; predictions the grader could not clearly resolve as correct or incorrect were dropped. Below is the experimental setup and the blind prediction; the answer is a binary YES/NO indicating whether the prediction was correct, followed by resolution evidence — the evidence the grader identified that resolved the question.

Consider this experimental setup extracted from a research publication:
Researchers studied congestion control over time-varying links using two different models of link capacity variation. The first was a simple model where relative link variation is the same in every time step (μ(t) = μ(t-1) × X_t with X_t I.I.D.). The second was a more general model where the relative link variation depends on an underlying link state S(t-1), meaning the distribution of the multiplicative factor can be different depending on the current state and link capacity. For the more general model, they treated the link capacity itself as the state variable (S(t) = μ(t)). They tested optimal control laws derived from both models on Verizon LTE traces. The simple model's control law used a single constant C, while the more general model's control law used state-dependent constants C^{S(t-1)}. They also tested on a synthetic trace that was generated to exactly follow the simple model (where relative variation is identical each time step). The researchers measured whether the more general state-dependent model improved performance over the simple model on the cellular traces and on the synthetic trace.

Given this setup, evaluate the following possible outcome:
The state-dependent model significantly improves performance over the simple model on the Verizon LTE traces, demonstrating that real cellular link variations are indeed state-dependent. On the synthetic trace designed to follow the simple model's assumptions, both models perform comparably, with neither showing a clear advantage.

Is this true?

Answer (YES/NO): YES